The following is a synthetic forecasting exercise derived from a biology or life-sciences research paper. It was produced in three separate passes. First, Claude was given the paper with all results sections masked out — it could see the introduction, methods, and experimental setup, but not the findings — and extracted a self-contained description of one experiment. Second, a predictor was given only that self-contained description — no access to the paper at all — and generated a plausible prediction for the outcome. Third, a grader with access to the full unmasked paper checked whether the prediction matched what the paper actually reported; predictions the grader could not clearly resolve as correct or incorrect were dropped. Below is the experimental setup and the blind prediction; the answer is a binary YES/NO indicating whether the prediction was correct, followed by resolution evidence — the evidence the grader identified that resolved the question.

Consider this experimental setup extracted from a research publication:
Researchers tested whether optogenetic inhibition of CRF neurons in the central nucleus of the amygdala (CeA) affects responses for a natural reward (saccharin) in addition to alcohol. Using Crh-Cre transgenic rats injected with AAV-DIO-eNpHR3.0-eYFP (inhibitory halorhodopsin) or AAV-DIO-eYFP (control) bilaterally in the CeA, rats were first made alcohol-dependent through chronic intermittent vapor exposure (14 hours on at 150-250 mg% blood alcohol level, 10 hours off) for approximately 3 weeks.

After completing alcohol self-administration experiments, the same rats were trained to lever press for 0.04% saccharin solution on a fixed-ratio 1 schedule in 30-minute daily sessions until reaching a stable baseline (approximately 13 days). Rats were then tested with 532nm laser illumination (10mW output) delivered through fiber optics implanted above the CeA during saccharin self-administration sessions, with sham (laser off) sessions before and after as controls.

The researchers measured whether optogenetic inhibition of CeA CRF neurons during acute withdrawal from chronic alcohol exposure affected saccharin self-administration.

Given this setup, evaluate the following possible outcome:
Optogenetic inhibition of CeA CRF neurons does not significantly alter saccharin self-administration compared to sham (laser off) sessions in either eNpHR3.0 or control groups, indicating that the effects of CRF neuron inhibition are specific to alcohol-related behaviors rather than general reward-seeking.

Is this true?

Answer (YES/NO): YES